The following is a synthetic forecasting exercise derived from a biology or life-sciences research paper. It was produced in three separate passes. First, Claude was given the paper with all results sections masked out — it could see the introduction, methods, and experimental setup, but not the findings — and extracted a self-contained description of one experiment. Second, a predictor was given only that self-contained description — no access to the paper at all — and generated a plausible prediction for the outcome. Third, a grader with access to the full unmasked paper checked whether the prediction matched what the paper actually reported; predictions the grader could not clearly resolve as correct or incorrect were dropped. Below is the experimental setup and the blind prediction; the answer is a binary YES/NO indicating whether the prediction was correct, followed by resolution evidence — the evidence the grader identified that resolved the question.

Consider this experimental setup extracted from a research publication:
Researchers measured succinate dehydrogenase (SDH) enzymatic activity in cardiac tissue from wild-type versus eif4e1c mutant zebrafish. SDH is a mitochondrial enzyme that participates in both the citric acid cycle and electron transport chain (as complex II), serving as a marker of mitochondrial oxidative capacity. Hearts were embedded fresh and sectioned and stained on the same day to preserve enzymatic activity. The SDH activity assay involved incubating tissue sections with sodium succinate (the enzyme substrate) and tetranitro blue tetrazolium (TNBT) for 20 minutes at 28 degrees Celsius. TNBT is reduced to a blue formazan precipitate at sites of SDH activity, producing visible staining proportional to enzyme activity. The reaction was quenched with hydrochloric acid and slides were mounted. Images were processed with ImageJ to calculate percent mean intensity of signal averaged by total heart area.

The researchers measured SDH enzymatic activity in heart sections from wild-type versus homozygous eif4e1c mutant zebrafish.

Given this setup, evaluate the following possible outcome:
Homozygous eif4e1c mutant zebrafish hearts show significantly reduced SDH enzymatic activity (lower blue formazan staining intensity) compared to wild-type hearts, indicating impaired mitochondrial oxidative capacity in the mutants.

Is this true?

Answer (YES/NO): NO